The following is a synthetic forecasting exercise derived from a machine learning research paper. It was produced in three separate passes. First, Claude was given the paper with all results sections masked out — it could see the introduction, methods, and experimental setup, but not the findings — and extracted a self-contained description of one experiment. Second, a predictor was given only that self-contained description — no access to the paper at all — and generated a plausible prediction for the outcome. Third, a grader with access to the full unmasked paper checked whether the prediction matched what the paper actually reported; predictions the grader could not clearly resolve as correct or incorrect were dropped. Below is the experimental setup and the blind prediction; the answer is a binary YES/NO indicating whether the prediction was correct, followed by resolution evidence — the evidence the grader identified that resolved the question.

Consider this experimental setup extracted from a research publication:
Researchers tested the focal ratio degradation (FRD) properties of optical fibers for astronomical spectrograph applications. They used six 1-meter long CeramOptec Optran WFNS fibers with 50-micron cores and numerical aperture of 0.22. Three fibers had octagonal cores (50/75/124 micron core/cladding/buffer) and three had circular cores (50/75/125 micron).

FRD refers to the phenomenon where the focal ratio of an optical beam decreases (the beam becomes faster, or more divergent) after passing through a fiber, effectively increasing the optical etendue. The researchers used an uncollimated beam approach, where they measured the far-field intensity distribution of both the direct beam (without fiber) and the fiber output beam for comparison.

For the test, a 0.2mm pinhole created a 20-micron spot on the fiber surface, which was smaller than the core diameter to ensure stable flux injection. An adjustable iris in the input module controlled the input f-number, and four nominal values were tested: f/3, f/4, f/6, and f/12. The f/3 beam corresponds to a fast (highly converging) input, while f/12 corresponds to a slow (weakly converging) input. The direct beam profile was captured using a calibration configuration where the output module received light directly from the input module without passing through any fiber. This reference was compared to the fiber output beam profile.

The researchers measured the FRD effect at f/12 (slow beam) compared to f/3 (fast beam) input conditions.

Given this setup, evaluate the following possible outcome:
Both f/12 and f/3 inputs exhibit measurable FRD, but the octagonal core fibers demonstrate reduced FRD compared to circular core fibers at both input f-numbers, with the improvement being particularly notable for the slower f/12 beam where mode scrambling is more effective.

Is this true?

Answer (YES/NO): NO